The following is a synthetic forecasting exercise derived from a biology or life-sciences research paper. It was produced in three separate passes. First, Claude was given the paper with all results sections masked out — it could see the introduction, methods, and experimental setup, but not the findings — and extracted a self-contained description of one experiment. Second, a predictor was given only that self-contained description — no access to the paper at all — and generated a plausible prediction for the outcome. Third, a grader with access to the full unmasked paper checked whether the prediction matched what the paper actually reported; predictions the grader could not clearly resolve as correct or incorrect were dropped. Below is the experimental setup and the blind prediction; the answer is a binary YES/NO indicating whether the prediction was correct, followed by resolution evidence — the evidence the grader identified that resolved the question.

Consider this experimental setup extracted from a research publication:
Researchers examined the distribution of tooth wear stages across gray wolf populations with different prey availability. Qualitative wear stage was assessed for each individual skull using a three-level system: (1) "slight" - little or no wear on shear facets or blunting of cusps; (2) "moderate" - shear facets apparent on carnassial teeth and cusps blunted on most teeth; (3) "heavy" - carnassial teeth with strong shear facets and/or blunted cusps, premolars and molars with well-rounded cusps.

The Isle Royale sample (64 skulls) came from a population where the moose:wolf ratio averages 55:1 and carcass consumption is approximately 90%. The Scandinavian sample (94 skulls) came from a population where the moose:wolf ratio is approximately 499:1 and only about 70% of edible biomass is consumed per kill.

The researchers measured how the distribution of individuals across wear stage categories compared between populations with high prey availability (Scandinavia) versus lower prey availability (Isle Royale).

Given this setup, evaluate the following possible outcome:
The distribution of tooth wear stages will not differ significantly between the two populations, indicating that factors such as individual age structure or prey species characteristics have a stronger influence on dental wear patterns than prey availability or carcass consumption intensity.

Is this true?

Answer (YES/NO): NO